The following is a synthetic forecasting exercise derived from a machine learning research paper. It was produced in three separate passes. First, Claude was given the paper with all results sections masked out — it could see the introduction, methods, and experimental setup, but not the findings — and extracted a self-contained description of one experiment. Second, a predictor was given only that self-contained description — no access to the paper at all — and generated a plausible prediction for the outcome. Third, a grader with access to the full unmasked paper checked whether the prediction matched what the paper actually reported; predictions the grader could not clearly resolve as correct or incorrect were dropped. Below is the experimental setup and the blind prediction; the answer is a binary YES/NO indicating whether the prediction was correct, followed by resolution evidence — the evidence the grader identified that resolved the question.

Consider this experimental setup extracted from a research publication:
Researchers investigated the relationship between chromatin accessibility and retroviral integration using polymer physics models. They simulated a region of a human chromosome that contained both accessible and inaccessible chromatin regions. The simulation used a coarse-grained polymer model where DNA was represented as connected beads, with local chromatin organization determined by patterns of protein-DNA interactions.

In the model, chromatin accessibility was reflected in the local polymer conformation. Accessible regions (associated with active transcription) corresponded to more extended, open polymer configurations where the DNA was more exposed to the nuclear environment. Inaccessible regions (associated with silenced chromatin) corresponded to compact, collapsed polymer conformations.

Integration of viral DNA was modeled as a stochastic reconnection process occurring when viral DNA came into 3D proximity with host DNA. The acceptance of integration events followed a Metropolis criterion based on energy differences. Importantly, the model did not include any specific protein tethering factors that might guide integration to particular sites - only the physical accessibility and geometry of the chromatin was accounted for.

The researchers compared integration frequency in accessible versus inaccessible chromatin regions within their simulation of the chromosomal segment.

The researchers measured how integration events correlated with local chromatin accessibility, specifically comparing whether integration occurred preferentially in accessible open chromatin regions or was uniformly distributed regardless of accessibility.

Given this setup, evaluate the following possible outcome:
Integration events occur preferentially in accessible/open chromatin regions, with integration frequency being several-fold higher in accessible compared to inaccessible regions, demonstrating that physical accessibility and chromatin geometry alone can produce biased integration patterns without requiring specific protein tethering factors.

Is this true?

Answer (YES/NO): YES